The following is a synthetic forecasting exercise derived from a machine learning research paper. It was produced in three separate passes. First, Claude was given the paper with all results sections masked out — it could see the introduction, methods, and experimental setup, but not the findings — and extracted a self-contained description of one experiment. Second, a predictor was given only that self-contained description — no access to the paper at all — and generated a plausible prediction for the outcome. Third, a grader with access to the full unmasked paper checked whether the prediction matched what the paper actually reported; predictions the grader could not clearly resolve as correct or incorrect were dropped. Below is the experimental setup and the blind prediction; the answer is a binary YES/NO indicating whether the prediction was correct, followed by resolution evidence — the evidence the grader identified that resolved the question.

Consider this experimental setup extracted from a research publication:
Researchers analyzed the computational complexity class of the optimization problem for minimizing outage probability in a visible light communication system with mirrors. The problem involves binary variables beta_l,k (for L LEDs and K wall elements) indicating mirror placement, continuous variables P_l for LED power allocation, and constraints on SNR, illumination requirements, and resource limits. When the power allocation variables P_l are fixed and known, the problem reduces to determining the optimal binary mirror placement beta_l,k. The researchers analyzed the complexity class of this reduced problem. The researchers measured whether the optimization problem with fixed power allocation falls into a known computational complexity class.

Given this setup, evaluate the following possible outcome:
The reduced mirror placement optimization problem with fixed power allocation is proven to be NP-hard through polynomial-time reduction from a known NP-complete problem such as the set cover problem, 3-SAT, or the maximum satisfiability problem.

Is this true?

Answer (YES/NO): NO